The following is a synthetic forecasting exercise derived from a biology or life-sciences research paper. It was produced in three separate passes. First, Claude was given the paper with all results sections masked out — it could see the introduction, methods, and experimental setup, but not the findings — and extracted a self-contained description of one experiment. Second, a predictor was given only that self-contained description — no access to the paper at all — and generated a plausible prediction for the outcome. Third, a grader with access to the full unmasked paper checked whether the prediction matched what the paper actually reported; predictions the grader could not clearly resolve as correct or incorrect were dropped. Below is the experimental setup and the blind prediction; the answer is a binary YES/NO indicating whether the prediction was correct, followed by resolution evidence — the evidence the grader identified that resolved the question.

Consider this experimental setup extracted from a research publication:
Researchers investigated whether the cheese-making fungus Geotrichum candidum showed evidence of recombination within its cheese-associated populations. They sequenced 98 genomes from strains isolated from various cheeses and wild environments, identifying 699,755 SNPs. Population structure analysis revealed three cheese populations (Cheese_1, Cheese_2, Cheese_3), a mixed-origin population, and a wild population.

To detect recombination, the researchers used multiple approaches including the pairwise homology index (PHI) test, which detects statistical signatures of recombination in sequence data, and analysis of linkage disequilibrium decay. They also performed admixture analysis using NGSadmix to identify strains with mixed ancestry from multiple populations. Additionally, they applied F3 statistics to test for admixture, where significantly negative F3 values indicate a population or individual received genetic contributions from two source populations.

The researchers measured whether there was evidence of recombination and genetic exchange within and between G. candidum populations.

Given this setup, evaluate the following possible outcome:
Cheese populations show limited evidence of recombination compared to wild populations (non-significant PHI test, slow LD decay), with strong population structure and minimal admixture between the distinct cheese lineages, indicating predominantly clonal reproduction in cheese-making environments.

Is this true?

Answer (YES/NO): NO